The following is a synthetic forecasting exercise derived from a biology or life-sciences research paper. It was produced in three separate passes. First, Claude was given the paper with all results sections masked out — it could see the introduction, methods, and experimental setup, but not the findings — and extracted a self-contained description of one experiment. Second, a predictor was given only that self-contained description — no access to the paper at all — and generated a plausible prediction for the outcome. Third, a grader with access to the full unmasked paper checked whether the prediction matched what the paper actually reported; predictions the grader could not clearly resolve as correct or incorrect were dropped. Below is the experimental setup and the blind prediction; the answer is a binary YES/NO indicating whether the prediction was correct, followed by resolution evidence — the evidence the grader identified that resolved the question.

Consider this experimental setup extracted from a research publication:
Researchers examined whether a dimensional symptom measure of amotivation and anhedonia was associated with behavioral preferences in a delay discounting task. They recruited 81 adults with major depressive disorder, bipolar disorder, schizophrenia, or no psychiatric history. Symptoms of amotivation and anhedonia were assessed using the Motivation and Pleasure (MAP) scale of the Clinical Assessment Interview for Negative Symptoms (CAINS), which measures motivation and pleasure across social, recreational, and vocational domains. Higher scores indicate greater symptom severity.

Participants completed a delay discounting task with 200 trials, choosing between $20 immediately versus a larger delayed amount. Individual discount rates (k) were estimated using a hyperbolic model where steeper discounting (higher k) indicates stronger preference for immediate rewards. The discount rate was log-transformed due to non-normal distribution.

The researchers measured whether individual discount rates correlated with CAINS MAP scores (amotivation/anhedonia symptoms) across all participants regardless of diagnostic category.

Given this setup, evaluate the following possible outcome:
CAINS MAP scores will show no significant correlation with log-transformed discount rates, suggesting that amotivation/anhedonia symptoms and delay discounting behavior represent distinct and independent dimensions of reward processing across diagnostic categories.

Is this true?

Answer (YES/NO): YES